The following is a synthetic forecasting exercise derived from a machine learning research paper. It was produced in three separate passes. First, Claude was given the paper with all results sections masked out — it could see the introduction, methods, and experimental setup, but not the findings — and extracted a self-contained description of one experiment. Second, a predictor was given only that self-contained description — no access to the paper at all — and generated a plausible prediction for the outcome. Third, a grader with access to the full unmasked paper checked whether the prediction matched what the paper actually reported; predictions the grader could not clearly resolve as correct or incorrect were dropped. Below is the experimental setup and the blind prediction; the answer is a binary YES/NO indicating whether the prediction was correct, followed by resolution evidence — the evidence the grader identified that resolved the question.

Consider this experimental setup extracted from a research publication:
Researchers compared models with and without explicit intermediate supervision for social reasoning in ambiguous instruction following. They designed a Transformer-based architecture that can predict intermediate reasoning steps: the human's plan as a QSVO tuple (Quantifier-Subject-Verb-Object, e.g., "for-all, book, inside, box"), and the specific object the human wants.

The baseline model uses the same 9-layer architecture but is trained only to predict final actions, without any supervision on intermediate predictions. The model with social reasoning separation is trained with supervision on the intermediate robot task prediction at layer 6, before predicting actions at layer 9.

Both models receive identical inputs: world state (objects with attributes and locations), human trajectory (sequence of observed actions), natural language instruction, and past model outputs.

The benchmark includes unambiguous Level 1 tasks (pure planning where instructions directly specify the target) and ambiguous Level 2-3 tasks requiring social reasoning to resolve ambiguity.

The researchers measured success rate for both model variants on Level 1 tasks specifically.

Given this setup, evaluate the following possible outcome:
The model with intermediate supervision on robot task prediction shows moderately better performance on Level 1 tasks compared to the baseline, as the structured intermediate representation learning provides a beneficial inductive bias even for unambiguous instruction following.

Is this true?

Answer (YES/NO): YES